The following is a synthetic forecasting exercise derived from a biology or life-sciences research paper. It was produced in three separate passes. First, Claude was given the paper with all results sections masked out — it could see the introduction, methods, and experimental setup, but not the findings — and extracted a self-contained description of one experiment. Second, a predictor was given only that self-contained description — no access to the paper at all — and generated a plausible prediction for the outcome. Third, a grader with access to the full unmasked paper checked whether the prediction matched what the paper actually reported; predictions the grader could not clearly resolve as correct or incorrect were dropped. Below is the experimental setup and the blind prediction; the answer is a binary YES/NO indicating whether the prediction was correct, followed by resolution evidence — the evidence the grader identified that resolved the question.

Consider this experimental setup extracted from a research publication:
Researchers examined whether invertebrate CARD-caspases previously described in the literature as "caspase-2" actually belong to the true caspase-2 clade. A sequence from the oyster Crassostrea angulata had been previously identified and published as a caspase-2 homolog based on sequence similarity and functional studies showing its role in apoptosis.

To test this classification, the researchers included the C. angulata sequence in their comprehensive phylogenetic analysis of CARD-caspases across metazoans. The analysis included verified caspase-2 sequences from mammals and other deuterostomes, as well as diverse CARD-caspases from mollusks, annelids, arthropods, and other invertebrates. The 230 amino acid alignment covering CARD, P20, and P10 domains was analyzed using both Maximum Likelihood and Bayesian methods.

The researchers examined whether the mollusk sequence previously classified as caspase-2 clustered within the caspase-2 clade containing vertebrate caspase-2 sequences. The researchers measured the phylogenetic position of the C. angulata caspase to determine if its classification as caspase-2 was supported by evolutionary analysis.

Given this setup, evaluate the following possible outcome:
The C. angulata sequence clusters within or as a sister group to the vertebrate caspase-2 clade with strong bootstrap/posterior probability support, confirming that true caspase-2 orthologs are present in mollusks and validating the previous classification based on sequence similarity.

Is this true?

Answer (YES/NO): YES